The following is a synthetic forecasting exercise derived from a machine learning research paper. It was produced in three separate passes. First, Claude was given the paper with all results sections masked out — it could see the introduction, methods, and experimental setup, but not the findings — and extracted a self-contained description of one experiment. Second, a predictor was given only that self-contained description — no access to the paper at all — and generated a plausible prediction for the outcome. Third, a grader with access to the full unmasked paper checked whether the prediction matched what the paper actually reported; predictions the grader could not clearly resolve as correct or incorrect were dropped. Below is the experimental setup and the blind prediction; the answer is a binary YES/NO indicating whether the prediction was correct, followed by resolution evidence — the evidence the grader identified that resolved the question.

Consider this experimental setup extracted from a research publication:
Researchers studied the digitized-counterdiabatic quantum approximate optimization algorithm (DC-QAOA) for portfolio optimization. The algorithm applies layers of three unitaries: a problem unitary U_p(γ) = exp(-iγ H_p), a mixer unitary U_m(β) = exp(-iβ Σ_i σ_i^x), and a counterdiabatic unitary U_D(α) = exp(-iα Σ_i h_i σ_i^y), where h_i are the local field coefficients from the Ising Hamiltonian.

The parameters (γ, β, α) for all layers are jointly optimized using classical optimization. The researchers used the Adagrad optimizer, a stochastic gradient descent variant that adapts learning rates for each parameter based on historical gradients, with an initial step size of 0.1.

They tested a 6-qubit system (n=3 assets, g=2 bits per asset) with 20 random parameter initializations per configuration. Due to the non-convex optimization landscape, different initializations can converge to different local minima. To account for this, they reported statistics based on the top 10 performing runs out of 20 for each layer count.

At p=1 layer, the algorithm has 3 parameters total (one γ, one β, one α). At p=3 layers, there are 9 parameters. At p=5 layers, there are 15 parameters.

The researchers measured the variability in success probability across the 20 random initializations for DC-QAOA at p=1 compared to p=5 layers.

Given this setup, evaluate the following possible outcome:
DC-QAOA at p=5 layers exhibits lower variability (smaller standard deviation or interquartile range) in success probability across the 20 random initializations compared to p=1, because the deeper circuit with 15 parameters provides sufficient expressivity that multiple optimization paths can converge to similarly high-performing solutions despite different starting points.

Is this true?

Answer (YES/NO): NO